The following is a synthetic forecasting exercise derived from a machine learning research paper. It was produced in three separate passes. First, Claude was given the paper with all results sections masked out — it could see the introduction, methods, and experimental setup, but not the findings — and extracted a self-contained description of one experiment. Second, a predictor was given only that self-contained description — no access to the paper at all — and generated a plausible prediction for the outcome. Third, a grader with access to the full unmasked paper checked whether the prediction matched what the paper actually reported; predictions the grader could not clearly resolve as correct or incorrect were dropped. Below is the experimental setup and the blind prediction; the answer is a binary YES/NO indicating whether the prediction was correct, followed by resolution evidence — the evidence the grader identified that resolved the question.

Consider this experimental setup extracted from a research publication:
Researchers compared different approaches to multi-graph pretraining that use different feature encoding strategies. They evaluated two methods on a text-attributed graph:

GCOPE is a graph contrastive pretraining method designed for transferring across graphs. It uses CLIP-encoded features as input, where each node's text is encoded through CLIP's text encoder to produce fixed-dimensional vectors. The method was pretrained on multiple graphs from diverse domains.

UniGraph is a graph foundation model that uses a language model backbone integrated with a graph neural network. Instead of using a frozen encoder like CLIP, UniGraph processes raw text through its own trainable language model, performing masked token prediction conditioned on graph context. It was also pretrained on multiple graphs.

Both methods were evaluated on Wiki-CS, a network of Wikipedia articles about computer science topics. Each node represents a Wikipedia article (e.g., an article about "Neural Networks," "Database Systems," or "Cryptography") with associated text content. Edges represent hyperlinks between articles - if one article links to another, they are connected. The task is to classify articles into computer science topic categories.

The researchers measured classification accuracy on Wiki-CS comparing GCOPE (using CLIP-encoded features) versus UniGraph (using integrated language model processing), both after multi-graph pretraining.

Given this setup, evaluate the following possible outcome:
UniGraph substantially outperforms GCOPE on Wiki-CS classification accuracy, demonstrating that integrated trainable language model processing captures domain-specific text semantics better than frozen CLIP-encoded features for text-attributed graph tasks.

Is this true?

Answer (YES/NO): YES